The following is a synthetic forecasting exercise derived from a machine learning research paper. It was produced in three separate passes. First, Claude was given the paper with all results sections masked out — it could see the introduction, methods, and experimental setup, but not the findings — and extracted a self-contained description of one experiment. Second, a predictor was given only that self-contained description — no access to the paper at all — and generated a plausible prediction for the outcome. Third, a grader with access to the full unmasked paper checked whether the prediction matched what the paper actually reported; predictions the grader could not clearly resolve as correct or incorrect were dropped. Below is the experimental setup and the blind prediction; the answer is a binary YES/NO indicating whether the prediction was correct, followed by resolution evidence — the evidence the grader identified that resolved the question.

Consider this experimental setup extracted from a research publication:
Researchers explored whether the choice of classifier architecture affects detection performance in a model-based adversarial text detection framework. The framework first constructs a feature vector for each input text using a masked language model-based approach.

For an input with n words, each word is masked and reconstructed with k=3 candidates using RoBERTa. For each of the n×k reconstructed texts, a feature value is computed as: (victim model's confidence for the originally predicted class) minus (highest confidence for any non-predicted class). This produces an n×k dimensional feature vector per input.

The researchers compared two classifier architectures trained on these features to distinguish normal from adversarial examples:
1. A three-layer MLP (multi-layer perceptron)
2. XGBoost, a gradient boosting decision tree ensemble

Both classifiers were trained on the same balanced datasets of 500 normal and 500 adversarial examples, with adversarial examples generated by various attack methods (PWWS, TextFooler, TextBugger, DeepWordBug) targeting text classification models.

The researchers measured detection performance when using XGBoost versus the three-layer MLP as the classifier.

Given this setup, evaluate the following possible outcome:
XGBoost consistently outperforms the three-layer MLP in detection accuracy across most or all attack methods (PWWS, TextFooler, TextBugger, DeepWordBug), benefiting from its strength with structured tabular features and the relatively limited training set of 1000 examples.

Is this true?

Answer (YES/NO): NO